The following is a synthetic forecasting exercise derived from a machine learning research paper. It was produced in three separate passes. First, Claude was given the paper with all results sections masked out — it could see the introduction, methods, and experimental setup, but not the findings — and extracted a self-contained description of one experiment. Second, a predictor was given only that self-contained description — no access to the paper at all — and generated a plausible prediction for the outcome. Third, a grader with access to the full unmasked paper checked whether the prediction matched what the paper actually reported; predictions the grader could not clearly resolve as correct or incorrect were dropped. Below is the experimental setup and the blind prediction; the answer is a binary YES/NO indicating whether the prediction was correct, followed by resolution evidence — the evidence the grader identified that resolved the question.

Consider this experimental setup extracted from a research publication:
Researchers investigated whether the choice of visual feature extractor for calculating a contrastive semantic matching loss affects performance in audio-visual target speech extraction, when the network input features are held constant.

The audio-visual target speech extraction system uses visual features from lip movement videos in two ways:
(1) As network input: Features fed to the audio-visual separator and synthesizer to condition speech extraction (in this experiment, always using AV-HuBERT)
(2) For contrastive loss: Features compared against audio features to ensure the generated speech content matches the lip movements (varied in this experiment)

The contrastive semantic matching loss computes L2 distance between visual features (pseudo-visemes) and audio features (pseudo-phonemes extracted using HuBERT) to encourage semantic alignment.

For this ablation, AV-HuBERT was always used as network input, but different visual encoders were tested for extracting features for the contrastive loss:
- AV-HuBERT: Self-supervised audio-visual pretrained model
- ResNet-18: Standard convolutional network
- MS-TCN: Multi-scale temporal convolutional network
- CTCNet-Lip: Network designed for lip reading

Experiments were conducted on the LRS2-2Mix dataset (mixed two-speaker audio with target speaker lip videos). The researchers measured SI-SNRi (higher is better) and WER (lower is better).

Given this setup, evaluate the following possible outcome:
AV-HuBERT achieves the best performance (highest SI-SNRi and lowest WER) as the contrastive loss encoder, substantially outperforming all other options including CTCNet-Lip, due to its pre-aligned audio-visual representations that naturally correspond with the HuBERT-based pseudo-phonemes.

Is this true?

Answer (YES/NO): NO